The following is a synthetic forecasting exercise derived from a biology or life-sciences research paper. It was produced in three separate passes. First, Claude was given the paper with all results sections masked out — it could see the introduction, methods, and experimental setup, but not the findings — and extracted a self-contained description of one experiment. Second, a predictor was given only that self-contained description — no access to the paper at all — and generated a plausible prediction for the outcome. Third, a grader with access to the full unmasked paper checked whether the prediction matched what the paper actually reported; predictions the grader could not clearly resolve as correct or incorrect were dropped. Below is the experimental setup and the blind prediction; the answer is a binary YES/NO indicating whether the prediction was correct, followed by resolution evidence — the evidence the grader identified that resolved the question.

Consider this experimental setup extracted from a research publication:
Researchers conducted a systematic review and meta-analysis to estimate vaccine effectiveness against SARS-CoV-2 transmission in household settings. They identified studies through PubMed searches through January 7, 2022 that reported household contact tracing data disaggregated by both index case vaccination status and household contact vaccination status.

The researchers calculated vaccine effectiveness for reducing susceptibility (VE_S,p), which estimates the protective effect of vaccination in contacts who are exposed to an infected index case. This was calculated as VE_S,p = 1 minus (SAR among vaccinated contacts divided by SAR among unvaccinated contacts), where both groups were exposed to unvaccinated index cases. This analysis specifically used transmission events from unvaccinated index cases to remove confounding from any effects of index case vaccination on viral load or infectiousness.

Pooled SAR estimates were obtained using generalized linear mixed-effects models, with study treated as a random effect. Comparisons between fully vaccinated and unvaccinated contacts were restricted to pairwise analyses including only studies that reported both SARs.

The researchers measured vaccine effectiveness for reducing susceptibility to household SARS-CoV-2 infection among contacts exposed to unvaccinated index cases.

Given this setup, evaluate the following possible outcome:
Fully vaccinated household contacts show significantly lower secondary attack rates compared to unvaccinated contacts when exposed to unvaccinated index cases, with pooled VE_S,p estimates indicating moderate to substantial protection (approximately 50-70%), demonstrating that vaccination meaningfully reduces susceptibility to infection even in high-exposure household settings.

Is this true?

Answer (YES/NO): YES